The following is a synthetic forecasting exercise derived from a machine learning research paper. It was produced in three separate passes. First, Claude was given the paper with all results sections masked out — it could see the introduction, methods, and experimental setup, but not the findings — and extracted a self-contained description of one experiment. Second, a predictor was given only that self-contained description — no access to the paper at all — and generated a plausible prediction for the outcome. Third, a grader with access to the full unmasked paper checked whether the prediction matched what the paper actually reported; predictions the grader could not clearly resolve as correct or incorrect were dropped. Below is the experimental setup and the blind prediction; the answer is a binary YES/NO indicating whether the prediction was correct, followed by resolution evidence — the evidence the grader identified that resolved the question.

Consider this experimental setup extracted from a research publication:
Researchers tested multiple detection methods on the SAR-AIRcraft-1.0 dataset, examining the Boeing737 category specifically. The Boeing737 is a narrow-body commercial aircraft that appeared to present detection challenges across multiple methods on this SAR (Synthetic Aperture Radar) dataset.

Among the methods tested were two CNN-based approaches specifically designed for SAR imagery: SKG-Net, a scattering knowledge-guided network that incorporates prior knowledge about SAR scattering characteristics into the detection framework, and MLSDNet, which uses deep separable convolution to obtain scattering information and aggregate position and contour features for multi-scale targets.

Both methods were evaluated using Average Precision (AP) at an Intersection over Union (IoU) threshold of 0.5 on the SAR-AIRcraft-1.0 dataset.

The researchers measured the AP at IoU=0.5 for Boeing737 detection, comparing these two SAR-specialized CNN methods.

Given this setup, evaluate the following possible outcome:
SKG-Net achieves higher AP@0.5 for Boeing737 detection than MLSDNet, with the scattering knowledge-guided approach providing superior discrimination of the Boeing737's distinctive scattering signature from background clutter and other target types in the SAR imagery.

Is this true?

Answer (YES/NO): NO